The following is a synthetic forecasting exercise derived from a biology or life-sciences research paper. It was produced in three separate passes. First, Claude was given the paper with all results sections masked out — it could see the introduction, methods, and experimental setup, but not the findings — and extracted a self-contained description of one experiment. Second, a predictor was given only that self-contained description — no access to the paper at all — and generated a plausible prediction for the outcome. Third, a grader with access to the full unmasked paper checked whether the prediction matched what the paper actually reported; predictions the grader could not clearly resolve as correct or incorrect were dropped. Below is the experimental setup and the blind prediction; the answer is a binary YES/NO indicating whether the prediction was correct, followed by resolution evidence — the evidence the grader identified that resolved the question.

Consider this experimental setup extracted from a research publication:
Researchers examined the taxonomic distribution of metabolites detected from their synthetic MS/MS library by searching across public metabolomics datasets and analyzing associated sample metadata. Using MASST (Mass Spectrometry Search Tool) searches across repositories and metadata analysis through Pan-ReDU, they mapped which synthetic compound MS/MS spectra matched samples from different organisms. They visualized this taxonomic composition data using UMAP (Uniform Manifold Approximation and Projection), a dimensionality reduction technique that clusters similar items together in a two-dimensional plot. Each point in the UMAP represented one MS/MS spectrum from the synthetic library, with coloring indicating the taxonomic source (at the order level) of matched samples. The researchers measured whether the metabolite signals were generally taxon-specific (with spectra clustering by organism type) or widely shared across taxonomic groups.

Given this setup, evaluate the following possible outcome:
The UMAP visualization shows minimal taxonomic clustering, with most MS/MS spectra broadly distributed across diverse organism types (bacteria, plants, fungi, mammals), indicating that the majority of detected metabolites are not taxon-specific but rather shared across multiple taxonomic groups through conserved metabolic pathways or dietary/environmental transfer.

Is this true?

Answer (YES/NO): NO